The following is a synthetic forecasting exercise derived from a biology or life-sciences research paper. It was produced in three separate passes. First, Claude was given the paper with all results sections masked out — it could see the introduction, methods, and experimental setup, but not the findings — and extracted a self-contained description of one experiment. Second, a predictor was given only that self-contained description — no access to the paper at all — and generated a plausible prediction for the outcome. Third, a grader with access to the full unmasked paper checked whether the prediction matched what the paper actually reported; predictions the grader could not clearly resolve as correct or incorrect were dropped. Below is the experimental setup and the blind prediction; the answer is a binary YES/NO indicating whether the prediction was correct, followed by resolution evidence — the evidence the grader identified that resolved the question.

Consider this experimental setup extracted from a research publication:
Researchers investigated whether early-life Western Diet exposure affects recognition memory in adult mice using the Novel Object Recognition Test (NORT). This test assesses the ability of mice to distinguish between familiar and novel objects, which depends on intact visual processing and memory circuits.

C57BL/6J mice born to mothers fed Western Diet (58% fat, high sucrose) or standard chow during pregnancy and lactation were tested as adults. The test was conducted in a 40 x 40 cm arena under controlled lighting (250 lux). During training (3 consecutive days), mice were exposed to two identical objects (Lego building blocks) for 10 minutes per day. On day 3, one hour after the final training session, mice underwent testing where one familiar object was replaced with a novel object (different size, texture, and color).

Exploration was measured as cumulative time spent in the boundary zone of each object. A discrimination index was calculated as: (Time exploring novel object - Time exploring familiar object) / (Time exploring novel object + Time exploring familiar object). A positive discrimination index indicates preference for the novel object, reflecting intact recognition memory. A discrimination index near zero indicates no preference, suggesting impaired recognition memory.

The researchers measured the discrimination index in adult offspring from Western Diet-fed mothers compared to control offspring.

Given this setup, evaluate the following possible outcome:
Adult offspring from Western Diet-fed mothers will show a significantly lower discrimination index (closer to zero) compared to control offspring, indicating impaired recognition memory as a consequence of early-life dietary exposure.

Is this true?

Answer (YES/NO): NO